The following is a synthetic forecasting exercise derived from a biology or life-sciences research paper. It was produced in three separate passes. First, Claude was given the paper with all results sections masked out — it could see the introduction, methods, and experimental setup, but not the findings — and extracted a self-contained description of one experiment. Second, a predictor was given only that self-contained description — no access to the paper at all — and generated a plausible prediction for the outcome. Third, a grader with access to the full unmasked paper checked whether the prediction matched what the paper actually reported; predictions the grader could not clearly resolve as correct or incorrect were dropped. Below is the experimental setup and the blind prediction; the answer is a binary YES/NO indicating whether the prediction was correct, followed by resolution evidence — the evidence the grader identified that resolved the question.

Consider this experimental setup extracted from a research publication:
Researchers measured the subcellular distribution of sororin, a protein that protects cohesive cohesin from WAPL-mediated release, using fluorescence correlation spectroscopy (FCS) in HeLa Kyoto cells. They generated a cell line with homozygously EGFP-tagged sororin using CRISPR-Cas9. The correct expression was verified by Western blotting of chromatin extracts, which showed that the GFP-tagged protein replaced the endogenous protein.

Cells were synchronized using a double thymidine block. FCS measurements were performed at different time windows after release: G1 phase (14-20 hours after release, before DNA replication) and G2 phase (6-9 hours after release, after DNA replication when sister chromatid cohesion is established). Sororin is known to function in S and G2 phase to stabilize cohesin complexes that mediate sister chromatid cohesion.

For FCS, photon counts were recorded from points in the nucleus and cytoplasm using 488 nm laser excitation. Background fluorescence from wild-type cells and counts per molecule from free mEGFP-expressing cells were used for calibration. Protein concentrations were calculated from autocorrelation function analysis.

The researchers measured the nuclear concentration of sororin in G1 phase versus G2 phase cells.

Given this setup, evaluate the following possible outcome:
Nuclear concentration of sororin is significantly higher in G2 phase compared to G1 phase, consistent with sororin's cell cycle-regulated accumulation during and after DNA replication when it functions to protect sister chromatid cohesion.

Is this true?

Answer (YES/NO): YES